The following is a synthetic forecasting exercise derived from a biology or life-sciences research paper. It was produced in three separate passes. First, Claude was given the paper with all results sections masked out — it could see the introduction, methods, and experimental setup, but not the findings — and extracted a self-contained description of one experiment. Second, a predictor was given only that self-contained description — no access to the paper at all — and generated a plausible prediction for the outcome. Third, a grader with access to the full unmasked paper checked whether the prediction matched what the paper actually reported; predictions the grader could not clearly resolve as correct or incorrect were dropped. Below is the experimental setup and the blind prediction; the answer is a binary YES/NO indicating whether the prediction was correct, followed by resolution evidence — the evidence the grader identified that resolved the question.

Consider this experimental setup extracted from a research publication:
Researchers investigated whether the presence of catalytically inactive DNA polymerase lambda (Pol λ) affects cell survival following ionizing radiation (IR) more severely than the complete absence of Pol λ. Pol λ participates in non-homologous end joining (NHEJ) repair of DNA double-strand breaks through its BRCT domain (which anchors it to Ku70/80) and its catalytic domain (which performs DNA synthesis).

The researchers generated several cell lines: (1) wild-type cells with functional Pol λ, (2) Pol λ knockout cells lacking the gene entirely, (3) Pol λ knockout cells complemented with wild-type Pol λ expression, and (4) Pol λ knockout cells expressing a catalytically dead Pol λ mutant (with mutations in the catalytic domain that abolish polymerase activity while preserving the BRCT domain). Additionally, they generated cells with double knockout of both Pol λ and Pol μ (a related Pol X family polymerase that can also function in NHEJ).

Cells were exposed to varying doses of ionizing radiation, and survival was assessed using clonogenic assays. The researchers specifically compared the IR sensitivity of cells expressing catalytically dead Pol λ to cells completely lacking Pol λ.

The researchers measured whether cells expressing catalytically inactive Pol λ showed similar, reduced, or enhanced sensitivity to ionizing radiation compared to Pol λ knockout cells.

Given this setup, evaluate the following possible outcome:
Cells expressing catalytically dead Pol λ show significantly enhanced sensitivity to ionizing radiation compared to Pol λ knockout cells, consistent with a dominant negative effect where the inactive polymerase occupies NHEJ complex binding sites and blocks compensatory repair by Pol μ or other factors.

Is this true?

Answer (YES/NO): YES